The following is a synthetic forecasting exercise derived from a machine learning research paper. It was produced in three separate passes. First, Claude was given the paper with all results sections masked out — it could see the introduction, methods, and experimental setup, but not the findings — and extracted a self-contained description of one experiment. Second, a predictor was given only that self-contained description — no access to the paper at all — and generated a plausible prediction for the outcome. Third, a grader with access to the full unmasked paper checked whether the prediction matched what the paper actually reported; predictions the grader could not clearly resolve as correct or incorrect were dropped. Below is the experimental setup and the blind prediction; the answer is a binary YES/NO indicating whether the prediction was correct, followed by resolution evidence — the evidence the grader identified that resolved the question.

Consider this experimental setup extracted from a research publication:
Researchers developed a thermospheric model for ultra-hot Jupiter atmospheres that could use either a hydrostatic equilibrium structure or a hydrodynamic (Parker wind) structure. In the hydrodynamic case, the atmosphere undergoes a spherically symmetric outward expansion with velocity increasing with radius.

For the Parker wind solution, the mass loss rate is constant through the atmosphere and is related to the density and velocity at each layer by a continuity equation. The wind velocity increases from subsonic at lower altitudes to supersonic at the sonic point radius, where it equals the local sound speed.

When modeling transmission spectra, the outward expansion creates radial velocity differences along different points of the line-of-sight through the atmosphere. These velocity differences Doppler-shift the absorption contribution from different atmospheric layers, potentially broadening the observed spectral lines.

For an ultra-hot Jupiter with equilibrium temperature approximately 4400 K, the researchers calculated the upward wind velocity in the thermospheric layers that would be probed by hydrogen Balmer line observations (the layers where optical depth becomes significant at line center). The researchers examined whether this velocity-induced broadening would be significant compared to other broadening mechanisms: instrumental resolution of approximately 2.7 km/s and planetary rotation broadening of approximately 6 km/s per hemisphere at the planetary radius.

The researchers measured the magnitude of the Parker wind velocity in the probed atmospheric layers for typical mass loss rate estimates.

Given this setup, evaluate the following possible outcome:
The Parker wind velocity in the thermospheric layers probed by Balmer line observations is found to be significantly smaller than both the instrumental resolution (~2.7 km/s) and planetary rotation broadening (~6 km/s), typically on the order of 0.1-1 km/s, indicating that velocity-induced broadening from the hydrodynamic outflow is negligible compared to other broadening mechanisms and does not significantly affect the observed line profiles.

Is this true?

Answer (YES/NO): YES